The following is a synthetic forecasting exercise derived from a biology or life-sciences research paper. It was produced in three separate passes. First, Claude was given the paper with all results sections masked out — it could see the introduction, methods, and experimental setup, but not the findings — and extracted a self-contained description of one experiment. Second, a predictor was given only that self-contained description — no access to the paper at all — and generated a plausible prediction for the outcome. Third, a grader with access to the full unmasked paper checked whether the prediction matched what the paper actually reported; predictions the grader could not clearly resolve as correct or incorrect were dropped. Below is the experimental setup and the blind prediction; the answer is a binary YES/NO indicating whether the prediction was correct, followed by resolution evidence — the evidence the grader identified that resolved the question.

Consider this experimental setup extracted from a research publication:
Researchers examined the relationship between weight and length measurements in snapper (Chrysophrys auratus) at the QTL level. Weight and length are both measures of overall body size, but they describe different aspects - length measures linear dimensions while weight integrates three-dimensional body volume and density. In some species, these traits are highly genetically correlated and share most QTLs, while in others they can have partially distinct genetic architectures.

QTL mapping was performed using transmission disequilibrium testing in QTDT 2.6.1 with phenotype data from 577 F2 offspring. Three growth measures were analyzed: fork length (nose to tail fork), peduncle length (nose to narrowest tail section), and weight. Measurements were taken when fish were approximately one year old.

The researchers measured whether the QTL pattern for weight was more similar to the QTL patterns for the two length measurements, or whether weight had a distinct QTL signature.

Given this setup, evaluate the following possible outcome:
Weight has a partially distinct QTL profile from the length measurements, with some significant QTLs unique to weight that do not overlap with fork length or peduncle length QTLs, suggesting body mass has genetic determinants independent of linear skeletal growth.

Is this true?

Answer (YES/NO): NO